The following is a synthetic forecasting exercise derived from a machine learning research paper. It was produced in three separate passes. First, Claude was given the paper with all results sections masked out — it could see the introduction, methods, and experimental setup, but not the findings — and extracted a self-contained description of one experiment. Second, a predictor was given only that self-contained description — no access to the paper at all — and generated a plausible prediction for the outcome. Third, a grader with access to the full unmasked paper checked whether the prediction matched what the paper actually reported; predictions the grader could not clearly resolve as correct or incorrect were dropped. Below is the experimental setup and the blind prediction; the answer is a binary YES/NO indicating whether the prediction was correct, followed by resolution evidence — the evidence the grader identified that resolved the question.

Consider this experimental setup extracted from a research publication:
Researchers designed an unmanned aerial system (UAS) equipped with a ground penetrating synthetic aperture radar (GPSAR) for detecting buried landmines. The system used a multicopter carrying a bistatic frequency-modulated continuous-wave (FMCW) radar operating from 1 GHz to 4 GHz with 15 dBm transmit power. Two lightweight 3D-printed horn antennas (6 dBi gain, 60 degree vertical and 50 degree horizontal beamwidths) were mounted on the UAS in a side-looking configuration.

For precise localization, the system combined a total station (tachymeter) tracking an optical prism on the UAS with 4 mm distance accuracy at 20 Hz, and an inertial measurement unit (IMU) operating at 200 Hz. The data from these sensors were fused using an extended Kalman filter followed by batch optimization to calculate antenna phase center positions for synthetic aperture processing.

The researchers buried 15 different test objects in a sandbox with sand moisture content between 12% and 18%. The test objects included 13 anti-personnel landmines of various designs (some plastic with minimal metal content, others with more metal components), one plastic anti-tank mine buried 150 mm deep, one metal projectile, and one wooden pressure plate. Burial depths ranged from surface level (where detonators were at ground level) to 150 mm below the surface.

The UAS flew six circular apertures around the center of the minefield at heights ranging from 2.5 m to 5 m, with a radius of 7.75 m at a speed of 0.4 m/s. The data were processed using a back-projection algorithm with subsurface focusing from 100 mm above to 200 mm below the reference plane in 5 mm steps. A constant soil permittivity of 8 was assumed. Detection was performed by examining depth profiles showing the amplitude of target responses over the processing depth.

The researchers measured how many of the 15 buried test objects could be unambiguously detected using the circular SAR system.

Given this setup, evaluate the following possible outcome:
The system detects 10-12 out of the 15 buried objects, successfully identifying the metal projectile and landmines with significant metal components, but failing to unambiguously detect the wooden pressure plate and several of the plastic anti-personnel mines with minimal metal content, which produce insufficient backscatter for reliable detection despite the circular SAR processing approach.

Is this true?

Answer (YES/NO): NO